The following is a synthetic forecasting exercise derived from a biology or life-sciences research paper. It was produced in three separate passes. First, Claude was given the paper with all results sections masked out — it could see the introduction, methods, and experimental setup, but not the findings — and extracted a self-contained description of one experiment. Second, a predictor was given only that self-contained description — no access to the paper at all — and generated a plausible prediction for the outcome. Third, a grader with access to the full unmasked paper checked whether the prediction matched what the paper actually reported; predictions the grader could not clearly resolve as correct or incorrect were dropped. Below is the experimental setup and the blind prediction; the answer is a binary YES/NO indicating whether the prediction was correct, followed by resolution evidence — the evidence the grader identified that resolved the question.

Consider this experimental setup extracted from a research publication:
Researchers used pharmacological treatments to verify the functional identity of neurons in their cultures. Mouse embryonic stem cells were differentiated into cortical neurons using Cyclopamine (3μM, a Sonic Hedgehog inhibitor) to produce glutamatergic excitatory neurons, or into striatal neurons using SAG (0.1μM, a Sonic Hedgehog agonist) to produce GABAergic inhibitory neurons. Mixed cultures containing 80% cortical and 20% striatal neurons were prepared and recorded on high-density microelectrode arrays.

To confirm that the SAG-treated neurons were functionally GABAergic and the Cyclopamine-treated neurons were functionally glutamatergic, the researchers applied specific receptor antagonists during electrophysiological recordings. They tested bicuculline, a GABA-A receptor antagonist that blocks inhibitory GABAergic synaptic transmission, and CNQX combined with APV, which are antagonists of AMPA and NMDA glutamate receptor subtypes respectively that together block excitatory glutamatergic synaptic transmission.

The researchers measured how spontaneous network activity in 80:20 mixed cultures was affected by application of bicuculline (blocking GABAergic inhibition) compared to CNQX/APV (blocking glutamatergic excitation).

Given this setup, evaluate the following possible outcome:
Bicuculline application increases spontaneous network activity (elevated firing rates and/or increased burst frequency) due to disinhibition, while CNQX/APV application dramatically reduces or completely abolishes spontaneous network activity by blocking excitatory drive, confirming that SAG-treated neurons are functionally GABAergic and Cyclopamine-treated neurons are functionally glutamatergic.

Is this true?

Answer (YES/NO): YES